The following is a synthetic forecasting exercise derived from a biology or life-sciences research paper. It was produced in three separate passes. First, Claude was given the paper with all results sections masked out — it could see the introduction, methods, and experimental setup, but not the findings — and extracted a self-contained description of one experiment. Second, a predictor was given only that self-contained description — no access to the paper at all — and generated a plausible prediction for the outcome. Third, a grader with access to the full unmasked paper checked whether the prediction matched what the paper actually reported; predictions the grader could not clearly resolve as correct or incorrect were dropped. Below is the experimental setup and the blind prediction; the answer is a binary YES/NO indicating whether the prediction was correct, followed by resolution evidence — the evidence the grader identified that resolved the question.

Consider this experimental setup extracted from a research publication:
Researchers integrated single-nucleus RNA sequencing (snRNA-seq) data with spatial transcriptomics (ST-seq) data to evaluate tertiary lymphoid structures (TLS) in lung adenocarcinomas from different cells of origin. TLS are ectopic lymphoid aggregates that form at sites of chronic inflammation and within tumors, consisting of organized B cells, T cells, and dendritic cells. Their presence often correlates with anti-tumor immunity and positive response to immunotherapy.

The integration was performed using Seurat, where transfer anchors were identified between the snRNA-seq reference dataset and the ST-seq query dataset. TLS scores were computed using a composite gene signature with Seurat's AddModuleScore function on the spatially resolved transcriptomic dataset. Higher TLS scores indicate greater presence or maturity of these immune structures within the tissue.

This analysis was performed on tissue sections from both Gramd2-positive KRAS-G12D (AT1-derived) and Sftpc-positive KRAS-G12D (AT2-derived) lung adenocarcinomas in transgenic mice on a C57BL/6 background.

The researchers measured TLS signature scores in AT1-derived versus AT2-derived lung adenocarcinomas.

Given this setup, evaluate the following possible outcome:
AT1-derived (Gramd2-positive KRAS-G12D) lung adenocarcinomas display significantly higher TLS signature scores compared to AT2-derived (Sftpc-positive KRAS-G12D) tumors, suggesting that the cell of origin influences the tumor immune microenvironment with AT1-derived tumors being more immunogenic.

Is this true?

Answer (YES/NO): YES